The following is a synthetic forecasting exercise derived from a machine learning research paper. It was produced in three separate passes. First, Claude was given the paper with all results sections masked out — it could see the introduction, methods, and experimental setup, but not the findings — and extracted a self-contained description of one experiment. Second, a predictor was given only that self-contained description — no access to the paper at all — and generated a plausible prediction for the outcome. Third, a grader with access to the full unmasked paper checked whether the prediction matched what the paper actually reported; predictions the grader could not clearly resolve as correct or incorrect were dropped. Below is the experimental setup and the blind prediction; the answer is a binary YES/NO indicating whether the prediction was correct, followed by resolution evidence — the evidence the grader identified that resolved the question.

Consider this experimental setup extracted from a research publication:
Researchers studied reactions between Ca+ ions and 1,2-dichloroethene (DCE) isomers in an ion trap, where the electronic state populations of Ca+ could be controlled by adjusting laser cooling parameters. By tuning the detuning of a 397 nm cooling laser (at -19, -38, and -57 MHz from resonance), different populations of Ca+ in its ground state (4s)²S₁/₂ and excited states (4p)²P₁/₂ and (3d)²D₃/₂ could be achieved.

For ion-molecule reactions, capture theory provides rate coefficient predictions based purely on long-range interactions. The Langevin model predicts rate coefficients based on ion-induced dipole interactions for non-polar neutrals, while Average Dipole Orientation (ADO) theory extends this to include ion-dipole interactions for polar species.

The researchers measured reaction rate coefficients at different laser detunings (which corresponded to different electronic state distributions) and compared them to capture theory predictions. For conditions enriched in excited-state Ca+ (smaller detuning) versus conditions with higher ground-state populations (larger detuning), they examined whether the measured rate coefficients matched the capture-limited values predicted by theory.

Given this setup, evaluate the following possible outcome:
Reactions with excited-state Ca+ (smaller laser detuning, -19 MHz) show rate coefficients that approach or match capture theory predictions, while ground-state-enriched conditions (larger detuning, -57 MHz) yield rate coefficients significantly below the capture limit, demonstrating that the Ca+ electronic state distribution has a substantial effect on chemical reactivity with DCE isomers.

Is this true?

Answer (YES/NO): YES